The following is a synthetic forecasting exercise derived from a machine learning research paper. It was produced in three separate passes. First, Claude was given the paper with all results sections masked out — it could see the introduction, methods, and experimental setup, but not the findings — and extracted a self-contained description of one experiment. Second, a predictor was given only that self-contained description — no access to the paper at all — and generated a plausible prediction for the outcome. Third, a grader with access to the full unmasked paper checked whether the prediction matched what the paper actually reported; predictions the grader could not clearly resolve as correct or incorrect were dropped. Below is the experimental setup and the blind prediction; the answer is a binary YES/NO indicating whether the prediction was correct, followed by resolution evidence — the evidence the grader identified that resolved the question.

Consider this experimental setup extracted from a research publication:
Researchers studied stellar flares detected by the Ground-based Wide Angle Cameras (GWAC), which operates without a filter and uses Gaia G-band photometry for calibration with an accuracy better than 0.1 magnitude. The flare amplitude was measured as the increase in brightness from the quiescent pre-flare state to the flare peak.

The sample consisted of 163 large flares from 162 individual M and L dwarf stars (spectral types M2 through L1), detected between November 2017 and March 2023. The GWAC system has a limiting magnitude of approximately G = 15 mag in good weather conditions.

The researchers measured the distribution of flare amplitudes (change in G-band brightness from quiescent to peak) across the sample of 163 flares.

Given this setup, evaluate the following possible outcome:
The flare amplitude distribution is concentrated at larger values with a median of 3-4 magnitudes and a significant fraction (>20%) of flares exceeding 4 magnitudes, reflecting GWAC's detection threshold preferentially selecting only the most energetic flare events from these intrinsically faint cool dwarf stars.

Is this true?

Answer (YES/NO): NO